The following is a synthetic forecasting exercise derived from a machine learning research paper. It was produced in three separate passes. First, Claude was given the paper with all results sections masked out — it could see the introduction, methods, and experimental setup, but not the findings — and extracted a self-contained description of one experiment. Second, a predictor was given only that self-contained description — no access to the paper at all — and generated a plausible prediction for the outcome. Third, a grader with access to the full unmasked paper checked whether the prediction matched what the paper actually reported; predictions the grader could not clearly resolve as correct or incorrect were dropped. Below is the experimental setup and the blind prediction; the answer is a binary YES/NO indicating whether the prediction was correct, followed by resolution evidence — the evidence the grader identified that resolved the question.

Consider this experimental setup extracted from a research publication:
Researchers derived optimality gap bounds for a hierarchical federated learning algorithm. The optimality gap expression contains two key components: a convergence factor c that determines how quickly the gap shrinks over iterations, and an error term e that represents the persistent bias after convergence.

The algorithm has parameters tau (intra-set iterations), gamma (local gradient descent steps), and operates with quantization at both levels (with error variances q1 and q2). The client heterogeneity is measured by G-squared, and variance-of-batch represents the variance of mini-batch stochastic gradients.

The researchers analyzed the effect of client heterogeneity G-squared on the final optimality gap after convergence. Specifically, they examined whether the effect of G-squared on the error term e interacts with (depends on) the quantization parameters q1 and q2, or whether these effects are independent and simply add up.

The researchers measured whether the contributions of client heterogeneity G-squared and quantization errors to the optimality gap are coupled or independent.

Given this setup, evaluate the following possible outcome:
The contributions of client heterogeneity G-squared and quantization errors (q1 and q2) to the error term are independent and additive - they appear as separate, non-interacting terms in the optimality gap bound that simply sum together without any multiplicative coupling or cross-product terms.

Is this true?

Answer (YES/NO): YES